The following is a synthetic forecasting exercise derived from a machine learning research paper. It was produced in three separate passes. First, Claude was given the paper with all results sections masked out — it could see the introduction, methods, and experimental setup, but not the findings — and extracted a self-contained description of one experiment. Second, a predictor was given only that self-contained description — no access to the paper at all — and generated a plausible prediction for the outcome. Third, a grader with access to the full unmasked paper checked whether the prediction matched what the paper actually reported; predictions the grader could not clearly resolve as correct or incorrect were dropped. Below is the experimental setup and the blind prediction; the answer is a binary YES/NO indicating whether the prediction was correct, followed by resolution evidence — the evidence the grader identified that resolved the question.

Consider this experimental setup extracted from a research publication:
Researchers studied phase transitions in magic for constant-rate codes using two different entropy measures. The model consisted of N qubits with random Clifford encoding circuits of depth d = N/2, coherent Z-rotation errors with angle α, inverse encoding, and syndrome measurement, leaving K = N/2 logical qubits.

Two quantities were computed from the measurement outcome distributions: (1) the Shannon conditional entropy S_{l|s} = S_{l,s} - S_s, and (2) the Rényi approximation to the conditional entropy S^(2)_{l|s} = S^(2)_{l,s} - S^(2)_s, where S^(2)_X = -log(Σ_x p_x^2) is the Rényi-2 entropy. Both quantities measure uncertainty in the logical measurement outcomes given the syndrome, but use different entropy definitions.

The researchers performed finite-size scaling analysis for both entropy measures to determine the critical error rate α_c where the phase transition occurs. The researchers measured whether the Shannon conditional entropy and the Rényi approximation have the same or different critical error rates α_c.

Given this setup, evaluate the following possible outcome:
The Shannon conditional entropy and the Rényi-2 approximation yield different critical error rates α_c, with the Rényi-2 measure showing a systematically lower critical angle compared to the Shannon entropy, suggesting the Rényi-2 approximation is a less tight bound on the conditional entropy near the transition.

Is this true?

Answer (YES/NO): NO